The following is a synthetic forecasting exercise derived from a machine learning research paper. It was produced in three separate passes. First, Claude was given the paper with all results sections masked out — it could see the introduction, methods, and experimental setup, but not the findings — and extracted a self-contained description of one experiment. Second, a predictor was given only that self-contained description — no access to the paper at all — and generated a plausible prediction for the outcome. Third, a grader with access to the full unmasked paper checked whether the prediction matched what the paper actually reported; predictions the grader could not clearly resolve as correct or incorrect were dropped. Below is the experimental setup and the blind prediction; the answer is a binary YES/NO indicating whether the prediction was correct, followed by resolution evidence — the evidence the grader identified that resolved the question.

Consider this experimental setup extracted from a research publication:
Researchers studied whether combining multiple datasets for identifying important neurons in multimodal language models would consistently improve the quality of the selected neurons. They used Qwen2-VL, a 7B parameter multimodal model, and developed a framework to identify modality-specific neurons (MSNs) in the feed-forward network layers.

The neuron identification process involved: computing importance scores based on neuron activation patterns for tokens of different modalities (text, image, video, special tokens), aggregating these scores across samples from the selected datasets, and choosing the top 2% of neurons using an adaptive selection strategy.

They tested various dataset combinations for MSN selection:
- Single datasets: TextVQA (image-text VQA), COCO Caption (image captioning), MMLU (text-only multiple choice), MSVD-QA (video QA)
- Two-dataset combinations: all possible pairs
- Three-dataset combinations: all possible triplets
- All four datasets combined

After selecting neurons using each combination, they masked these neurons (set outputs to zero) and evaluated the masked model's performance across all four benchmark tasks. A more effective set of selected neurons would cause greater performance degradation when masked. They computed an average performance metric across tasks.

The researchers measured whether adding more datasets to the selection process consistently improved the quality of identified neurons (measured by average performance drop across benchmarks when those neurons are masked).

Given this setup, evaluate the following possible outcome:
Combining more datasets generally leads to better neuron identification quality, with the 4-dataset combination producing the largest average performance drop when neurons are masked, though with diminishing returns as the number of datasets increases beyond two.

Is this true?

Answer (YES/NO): NO